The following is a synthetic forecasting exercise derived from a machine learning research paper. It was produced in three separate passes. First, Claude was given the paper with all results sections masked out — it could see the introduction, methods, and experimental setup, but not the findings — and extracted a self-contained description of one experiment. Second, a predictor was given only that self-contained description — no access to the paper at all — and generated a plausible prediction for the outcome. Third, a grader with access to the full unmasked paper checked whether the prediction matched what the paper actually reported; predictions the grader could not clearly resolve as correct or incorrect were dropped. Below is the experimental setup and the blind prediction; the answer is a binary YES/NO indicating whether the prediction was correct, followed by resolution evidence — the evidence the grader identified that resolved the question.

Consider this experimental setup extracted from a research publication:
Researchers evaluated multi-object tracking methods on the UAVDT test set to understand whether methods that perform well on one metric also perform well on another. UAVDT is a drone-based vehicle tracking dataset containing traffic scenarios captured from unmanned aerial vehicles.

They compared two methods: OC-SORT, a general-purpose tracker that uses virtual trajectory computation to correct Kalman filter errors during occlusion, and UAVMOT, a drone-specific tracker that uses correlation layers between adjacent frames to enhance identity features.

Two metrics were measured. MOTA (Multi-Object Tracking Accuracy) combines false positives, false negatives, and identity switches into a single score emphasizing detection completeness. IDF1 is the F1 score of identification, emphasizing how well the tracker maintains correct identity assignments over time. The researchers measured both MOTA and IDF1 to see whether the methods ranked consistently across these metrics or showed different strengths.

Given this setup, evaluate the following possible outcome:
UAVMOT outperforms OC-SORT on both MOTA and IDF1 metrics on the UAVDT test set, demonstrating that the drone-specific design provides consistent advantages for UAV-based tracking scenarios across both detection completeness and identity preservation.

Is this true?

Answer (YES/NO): NO